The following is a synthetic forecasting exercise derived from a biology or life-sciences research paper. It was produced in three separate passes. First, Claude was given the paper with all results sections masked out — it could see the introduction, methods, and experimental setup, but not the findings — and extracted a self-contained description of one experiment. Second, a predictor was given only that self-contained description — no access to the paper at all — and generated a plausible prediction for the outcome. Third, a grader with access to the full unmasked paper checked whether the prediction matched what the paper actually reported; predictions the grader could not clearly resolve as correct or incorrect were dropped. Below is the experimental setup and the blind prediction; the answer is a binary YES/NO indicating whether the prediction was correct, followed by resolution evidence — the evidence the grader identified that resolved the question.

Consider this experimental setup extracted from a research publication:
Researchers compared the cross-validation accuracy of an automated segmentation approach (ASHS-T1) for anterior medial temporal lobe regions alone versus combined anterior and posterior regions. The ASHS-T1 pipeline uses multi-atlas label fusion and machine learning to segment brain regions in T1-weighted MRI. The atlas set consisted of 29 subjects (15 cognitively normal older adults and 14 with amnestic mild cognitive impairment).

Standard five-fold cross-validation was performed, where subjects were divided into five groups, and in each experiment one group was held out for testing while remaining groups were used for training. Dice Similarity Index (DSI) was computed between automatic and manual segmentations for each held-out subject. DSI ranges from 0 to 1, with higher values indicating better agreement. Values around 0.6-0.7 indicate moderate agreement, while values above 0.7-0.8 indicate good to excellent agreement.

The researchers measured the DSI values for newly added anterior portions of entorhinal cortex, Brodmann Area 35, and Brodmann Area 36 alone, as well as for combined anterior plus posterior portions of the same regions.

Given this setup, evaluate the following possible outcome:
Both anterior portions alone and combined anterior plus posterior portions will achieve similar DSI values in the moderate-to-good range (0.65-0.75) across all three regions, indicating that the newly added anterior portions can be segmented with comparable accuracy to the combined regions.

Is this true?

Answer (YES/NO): NO